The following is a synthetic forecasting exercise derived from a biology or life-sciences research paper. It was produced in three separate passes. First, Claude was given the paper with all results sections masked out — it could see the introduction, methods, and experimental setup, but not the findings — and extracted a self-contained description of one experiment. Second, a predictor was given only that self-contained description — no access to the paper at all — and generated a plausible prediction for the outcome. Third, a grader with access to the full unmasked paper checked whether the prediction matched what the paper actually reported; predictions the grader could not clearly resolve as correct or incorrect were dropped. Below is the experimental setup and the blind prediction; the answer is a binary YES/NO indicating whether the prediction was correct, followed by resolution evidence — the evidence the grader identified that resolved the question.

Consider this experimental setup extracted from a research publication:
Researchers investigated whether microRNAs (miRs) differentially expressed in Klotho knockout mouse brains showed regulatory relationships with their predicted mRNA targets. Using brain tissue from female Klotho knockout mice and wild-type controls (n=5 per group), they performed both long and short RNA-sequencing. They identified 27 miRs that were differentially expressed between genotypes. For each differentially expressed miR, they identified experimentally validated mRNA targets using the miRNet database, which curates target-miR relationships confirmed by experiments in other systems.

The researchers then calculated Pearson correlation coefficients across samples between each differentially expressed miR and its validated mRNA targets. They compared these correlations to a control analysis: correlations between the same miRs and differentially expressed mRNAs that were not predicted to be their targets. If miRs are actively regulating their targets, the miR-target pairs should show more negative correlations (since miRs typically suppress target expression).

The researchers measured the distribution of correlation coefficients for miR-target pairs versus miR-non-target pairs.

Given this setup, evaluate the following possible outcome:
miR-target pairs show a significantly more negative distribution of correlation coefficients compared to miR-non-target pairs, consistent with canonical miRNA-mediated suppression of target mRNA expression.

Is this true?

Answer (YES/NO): YES